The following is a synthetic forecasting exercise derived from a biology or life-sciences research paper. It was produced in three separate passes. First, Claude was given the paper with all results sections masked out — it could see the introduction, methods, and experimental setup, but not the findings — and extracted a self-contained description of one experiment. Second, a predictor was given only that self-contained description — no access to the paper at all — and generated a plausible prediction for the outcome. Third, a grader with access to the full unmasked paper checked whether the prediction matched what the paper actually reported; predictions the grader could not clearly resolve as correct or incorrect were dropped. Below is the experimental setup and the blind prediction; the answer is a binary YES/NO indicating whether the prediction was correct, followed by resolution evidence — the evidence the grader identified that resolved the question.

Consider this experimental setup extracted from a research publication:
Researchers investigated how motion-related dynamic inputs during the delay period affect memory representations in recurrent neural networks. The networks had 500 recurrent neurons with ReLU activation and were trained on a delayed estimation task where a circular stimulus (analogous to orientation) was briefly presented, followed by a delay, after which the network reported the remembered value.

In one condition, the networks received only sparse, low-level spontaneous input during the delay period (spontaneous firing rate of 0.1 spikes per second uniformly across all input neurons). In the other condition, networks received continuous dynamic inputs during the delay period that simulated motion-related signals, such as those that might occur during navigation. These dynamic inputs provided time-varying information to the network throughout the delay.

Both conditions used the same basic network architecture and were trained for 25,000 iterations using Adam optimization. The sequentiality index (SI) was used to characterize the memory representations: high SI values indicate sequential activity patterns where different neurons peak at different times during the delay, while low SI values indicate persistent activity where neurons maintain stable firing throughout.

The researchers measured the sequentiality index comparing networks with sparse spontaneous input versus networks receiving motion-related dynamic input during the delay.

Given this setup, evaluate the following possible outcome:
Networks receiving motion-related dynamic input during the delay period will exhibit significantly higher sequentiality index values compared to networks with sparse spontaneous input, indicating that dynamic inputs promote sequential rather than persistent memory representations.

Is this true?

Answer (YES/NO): YES